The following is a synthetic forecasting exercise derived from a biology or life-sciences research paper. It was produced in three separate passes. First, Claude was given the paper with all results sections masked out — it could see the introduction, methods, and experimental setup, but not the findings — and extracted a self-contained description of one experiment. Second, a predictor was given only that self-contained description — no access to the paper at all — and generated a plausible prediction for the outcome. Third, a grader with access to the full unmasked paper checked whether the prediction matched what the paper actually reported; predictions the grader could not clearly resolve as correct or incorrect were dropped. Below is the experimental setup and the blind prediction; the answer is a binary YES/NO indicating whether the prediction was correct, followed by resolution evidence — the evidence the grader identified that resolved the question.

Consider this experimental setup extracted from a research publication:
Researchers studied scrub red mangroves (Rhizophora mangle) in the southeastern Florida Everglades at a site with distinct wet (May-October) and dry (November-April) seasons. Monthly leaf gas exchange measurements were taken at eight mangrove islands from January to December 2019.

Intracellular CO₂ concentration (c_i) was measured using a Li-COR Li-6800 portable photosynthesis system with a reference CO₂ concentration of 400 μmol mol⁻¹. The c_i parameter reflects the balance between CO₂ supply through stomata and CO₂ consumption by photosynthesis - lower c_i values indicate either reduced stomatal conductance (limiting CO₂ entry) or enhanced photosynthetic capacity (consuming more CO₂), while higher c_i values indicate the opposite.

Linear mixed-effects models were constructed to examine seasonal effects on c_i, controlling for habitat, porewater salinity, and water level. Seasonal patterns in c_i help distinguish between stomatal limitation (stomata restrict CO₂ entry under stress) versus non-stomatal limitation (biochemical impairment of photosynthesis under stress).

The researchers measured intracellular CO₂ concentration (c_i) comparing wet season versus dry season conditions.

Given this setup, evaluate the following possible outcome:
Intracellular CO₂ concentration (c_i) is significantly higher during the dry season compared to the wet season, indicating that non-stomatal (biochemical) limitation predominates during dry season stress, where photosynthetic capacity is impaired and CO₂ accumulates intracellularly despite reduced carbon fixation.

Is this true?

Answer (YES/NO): NO